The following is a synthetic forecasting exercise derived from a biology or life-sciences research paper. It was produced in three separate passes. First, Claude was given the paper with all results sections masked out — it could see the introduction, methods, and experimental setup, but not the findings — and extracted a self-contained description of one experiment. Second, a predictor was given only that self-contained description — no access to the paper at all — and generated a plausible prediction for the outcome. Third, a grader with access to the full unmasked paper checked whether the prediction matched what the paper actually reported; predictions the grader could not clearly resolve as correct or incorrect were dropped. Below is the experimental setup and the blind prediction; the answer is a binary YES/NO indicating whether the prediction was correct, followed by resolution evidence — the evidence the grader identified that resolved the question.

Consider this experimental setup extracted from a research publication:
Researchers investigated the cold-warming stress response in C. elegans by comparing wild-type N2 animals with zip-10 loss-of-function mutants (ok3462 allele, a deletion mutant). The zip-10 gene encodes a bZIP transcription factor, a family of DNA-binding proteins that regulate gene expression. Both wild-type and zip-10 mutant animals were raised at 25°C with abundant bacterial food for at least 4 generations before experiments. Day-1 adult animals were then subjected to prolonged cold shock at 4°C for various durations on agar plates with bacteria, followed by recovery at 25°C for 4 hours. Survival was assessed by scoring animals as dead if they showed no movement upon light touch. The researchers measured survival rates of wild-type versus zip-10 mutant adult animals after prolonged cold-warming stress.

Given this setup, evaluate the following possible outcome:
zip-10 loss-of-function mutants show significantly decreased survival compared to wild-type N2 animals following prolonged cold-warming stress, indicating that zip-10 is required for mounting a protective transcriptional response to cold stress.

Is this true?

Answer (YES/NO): NO